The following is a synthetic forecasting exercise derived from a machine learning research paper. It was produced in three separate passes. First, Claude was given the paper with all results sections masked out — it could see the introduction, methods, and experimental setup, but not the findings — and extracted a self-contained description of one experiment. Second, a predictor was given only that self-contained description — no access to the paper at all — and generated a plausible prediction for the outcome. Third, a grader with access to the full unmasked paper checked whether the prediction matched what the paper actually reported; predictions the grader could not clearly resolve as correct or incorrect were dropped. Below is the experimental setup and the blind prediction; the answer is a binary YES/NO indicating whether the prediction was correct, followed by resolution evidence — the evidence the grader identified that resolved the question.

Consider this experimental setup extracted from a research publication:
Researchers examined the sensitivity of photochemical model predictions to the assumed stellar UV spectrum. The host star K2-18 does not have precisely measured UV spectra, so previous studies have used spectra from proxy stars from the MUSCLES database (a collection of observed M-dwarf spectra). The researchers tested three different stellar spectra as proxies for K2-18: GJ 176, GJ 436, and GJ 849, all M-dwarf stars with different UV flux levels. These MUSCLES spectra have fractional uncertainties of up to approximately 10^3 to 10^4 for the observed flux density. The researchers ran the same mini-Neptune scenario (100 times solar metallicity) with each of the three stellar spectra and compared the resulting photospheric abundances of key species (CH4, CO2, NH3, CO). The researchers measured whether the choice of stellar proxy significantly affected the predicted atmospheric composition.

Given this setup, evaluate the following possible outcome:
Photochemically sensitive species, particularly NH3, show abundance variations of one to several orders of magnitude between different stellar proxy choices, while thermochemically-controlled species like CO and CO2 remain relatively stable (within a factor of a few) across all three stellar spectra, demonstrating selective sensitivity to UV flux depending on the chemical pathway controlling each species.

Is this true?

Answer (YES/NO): NO